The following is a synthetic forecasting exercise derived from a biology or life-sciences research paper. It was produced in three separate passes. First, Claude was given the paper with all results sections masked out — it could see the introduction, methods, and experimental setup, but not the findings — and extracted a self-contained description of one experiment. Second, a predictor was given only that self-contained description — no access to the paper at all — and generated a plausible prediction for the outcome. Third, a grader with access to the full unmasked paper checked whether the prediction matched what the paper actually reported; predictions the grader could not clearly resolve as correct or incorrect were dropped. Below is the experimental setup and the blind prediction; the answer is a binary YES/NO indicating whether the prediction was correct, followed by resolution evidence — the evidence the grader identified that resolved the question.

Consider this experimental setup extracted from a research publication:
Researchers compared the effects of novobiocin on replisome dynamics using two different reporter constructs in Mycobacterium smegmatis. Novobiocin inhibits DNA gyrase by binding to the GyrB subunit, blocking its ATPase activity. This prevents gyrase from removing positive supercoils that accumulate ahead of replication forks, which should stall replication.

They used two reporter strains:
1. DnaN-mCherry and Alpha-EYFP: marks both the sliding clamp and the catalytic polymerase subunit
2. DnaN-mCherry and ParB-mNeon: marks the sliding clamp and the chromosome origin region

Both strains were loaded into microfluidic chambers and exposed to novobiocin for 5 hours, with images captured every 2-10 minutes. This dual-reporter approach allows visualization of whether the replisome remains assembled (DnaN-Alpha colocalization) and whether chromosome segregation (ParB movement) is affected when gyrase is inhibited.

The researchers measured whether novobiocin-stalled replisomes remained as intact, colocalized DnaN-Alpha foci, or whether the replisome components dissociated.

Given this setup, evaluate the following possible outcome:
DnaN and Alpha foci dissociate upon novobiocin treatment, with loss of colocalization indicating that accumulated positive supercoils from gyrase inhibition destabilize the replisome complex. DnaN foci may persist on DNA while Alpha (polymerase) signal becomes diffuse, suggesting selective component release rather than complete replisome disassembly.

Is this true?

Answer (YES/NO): NO